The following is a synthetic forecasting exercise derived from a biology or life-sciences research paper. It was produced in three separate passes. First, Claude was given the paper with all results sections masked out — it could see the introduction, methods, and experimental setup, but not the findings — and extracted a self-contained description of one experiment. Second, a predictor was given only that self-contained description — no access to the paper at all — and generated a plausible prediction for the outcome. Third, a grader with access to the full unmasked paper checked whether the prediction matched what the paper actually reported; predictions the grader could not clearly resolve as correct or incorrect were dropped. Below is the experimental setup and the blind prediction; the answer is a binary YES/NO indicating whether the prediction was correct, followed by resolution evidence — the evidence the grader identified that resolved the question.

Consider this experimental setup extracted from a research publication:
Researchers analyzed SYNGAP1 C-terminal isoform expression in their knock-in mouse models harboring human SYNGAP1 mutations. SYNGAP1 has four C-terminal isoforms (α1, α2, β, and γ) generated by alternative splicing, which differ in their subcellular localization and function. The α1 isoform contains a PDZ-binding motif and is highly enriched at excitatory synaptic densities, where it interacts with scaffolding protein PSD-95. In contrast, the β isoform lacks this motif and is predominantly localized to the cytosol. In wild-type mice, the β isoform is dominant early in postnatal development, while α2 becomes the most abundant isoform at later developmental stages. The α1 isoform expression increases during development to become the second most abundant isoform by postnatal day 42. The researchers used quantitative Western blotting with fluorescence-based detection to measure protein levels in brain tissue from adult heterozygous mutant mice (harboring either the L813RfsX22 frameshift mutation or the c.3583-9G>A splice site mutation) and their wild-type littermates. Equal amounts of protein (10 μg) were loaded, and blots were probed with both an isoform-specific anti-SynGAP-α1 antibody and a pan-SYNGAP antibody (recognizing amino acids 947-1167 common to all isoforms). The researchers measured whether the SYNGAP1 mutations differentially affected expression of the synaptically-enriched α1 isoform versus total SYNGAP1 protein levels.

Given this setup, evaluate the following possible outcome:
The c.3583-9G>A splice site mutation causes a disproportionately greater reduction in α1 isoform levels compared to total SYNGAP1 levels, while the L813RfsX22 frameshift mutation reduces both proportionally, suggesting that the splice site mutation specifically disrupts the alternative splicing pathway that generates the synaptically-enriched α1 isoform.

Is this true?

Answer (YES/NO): NO